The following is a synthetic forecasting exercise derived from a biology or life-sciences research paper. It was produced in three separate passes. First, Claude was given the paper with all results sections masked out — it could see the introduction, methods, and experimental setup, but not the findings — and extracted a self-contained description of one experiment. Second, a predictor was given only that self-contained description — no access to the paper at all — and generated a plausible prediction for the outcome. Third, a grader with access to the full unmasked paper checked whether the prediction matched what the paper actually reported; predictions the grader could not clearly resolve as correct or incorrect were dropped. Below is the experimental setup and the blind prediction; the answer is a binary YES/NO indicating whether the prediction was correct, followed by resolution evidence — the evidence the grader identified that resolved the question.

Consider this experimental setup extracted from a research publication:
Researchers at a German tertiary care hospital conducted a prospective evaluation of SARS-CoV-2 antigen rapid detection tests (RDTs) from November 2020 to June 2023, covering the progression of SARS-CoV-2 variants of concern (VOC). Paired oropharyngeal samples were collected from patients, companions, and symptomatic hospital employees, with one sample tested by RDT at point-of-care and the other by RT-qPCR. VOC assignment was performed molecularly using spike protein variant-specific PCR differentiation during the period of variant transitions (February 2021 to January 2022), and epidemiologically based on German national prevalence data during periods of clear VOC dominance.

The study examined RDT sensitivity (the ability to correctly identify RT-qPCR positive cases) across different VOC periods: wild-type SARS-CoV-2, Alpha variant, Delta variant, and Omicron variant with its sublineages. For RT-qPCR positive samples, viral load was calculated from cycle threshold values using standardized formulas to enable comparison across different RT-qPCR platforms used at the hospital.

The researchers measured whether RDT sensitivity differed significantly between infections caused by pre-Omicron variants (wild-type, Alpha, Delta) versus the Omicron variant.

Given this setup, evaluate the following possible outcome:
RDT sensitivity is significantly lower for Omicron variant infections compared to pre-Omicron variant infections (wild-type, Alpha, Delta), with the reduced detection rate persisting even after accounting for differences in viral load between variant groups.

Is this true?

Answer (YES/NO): NO